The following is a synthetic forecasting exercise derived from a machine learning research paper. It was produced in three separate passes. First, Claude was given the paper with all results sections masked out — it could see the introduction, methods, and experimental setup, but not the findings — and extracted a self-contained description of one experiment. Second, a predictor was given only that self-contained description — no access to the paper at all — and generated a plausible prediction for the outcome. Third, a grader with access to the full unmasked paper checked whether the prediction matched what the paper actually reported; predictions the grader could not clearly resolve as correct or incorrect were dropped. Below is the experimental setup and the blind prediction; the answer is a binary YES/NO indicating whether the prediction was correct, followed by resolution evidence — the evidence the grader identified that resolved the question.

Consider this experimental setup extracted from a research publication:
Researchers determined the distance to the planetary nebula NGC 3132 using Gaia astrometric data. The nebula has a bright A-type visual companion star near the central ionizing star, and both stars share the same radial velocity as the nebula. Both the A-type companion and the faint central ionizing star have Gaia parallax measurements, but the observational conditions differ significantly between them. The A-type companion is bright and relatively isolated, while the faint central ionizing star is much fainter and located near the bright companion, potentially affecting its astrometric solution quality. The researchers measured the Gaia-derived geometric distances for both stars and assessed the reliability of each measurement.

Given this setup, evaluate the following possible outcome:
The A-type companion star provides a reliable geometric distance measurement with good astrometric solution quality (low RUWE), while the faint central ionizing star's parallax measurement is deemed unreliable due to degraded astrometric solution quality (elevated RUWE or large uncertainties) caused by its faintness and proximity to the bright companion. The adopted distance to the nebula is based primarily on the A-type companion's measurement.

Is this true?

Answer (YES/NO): YES